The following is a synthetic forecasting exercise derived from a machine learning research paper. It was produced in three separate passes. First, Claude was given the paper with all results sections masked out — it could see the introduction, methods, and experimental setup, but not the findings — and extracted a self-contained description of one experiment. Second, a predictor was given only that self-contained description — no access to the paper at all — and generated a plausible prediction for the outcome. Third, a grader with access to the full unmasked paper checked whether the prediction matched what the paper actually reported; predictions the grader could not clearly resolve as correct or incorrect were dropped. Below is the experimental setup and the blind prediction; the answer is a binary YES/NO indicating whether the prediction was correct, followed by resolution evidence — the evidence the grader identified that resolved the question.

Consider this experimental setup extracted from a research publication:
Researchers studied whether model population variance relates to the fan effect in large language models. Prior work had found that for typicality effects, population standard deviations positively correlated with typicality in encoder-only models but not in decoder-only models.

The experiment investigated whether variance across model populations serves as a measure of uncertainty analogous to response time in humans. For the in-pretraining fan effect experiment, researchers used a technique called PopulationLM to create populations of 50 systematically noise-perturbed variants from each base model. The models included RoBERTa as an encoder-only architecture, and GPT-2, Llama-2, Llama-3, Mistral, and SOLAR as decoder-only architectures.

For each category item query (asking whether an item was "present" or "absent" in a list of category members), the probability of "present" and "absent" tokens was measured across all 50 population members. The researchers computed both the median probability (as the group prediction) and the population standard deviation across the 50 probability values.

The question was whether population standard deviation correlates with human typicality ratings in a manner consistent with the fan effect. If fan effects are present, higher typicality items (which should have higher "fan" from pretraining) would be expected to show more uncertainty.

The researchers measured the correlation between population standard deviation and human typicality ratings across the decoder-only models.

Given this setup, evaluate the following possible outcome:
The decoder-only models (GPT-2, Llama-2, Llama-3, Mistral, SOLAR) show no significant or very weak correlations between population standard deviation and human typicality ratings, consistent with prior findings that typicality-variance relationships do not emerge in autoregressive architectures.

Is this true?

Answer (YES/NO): YES